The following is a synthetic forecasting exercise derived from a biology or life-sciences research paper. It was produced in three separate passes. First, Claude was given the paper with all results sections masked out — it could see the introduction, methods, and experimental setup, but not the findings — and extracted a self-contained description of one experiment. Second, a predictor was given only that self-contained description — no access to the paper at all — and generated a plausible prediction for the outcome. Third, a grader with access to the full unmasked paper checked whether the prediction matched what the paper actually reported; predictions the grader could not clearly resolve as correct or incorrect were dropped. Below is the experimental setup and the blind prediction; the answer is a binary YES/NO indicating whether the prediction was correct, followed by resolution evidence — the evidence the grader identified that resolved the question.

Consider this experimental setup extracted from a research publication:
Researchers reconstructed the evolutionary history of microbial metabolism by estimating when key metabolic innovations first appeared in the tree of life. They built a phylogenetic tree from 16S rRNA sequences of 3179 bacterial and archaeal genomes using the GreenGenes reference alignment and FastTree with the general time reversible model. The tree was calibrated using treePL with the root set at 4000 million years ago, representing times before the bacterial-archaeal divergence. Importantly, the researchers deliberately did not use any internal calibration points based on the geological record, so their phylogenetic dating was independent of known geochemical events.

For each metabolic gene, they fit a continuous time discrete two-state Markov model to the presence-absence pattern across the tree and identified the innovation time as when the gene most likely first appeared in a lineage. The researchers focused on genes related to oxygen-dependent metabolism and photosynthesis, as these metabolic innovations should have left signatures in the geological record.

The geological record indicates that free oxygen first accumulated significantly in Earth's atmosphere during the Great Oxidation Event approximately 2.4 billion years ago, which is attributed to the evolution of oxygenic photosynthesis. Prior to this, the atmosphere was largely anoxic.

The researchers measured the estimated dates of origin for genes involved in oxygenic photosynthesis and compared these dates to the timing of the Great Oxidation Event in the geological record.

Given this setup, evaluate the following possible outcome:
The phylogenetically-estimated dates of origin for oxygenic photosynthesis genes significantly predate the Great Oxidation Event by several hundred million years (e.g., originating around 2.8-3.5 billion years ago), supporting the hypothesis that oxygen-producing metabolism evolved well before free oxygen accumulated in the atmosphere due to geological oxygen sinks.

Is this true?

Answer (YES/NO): NO